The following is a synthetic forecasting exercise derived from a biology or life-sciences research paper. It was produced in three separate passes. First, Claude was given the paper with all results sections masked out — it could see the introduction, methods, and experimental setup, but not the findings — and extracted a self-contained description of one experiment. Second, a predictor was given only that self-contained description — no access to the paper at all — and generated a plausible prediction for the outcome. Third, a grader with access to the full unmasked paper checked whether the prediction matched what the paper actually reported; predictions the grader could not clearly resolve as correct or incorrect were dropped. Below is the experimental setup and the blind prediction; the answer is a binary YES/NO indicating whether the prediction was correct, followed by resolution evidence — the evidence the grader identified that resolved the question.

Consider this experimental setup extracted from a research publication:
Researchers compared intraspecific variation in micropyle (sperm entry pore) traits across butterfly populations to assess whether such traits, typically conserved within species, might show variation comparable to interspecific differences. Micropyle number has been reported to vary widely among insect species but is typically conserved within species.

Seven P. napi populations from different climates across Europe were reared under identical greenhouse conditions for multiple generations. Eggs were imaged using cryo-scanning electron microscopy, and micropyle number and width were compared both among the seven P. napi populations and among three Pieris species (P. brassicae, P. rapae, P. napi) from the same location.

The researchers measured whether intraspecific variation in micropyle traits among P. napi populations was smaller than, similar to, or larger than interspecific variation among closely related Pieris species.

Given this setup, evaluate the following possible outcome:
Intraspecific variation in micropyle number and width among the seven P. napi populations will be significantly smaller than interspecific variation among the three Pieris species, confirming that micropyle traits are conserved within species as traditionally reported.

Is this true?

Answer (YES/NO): NO